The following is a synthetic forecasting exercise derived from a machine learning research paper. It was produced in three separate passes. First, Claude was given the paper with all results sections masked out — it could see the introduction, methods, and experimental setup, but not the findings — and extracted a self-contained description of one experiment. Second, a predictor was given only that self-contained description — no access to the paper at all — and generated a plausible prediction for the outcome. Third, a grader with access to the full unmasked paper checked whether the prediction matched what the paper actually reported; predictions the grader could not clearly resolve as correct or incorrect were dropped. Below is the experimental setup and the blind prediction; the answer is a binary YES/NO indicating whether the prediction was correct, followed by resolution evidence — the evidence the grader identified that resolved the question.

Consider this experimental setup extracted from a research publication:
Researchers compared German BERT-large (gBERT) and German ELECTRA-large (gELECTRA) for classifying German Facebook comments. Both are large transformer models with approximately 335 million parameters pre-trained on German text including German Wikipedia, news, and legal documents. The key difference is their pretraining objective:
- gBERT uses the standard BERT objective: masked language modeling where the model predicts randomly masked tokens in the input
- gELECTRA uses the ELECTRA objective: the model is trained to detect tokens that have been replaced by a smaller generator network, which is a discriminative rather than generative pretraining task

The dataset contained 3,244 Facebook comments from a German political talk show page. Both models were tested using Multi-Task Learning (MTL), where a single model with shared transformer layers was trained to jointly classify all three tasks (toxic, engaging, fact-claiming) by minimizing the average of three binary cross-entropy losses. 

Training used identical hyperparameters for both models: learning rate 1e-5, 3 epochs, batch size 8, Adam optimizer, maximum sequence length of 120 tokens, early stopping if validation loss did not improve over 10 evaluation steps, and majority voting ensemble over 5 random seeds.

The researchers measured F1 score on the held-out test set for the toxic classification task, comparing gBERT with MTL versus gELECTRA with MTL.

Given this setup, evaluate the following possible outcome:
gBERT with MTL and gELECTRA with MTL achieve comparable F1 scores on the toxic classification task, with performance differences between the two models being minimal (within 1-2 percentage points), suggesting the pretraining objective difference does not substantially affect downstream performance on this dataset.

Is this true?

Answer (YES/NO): NO